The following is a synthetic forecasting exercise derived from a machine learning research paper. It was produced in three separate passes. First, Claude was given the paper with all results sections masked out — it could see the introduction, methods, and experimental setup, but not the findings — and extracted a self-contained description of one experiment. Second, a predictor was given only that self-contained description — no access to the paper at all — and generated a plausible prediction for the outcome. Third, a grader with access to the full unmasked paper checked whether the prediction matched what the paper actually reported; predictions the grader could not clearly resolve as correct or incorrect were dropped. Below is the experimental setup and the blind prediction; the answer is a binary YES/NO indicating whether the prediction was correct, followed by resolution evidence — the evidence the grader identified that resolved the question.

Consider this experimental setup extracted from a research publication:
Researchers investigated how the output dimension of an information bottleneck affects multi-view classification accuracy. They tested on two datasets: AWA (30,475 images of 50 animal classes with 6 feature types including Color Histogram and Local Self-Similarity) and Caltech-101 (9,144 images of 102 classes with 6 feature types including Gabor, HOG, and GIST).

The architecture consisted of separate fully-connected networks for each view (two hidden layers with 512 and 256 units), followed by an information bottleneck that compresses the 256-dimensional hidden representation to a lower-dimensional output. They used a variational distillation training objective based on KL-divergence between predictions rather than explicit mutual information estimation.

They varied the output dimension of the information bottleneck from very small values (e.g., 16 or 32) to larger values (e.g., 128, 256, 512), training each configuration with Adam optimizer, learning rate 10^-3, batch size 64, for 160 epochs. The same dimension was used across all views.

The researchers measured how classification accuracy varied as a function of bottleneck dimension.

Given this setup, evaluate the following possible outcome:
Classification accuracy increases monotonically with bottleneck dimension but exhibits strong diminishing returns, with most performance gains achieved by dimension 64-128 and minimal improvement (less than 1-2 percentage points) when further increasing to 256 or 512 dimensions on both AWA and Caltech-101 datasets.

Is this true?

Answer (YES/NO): NO